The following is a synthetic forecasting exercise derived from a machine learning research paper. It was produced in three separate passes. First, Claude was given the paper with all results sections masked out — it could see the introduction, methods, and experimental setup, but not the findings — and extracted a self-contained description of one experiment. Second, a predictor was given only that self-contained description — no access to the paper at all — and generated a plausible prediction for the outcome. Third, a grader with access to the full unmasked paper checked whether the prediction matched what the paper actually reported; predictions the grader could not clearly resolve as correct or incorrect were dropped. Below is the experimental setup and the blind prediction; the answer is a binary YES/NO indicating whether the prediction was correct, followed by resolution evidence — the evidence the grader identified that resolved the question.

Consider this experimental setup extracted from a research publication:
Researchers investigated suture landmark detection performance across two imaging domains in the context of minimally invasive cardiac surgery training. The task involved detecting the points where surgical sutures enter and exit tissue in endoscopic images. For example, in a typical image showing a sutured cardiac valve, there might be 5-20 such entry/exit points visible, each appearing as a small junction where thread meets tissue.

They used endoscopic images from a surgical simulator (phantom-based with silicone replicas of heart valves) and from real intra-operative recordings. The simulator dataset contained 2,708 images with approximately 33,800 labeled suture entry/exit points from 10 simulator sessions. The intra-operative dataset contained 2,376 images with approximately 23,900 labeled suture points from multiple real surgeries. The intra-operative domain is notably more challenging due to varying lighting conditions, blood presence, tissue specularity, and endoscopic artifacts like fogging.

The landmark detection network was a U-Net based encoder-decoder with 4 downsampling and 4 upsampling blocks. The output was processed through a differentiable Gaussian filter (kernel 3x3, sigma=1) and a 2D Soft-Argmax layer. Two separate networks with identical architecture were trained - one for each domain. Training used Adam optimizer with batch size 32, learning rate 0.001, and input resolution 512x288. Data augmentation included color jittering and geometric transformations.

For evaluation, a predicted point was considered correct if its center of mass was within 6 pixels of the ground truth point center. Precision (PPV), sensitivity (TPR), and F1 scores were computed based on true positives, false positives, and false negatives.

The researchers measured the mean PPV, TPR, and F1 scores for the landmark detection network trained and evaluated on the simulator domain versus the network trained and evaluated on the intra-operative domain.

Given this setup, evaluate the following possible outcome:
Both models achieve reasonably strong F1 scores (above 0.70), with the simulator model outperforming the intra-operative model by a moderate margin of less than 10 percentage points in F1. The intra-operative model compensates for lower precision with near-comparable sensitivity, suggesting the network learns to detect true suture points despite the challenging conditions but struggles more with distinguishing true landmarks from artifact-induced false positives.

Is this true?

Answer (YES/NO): NO